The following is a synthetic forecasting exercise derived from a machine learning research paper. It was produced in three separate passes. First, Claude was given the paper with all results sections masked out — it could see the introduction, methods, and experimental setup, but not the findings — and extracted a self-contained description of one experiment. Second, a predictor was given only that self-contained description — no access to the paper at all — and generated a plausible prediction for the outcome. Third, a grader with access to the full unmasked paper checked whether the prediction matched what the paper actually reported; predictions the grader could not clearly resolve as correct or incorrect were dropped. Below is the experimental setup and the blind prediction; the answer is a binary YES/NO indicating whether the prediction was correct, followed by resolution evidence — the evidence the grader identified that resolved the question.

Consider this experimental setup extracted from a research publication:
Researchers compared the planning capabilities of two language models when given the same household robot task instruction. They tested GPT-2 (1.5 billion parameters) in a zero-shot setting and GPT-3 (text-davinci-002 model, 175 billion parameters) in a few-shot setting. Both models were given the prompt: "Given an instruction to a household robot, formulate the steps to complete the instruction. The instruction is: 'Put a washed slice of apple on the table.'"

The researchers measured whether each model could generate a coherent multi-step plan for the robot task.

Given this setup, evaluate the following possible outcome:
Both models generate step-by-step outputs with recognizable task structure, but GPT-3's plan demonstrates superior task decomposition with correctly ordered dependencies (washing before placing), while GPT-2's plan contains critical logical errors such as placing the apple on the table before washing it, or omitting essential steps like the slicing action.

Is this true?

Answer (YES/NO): NO